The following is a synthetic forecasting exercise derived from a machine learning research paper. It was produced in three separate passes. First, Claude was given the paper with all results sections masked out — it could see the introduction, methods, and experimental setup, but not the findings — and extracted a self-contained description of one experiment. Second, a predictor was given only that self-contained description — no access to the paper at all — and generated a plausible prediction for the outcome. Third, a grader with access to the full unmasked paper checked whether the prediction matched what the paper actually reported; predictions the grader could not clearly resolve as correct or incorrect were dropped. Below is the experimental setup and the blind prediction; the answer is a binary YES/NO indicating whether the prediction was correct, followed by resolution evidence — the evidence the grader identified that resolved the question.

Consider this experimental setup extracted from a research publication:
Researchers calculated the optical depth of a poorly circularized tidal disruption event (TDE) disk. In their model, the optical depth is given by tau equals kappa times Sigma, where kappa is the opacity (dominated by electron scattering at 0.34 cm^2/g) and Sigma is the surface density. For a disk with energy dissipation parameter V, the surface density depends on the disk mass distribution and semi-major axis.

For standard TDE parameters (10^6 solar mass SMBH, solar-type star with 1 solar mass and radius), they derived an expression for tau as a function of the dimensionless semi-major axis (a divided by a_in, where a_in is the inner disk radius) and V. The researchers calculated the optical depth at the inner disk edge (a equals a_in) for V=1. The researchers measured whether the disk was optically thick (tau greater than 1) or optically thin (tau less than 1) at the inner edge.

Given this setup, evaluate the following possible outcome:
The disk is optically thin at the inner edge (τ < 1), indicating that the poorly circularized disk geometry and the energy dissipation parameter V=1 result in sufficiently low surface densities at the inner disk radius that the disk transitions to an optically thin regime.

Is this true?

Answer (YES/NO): NO